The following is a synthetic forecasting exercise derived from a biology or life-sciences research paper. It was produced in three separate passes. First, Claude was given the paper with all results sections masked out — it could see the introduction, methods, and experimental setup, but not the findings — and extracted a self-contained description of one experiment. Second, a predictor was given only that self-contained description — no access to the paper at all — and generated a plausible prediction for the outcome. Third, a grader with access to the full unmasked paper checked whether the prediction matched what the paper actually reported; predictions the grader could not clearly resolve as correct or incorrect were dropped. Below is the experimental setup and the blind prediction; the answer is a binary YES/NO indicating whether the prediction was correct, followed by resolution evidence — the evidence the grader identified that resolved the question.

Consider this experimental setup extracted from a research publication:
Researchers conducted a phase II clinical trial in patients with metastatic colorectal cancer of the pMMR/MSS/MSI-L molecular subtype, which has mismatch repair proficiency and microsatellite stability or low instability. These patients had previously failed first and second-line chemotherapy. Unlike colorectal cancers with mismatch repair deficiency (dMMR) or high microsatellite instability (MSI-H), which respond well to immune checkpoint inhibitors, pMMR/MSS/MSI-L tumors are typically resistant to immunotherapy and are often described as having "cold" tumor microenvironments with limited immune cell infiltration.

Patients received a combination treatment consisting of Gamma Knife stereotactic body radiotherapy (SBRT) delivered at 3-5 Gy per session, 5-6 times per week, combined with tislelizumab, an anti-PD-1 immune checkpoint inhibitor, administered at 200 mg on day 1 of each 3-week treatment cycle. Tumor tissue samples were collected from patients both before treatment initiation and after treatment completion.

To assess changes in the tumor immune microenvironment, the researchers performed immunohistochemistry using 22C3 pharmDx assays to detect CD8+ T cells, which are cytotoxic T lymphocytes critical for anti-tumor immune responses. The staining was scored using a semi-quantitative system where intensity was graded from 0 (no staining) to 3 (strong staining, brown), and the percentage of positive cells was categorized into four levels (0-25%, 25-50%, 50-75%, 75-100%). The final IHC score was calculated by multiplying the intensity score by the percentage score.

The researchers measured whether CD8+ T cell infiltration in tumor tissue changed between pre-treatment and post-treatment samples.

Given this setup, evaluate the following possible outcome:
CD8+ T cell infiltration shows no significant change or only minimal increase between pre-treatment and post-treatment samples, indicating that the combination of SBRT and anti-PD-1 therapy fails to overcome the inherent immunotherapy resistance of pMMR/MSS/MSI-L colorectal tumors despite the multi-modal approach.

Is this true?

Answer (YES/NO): NO